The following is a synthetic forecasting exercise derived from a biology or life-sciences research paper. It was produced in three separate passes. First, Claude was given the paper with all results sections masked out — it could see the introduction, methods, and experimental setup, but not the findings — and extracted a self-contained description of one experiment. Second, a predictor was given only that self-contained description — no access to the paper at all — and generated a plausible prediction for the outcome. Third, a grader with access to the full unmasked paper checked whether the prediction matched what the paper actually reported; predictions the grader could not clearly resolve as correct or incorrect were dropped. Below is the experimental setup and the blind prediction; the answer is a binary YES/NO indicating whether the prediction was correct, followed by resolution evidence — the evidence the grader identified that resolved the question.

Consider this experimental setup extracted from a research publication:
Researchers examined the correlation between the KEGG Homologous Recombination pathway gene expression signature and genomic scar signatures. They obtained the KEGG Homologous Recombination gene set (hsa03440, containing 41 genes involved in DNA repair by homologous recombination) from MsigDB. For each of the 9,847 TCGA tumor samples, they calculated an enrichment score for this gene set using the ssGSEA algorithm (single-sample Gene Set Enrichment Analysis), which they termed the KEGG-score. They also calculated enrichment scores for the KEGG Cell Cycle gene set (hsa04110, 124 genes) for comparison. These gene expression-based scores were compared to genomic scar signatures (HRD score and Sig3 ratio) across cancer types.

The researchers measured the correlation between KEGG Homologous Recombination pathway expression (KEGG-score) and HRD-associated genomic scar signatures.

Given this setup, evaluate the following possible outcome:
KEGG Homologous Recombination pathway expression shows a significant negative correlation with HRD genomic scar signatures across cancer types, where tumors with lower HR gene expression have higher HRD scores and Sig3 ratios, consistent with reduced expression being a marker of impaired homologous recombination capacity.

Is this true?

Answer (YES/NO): NO